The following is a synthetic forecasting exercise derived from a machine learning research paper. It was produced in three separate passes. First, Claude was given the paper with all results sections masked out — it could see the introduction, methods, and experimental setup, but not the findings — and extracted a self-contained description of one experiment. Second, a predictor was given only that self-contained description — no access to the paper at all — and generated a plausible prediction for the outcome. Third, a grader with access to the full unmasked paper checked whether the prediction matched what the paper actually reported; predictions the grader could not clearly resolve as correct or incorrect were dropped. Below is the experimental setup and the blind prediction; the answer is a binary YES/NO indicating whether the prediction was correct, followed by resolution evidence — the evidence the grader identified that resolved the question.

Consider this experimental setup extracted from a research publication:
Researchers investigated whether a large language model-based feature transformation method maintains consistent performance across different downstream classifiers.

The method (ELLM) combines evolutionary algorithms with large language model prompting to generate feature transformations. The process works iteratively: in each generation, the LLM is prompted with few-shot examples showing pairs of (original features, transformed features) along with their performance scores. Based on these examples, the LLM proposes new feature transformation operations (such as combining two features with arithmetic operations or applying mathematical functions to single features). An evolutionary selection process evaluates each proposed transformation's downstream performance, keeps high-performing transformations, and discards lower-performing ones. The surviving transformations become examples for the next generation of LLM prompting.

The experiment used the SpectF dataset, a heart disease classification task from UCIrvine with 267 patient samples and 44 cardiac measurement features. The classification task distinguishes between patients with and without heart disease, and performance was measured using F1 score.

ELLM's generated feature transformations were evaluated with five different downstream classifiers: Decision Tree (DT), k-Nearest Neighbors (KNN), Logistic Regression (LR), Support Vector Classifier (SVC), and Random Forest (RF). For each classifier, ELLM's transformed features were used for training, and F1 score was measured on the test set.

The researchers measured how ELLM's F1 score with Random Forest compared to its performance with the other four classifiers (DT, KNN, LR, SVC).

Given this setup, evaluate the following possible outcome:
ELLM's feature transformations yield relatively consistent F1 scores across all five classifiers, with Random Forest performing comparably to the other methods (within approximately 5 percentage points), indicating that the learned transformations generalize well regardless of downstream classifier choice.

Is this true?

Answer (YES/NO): YES